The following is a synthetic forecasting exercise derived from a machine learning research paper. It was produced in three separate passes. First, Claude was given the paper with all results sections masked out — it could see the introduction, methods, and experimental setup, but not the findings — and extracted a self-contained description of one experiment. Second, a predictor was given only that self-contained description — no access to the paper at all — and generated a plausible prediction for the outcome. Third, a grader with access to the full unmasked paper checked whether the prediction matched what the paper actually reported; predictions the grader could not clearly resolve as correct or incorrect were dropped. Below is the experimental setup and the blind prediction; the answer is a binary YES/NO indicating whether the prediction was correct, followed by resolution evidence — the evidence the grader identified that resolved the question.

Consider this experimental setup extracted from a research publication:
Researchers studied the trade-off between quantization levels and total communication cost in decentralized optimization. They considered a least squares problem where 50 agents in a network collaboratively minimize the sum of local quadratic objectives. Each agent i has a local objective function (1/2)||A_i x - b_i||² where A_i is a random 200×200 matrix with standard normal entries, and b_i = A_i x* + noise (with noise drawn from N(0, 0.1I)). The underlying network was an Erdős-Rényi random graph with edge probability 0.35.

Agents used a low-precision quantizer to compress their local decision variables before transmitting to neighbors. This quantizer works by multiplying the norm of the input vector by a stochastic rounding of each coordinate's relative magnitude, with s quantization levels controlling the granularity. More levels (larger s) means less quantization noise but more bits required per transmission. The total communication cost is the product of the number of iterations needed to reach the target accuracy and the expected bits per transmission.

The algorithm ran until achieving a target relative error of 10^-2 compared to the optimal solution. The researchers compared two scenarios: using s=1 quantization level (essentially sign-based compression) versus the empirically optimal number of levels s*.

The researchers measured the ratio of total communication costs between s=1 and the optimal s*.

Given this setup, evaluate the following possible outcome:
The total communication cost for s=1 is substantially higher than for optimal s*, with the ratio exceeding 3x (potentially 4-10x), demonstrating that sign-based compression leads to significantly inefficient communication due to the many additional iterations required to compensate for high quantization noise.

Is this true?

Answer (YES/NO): NO